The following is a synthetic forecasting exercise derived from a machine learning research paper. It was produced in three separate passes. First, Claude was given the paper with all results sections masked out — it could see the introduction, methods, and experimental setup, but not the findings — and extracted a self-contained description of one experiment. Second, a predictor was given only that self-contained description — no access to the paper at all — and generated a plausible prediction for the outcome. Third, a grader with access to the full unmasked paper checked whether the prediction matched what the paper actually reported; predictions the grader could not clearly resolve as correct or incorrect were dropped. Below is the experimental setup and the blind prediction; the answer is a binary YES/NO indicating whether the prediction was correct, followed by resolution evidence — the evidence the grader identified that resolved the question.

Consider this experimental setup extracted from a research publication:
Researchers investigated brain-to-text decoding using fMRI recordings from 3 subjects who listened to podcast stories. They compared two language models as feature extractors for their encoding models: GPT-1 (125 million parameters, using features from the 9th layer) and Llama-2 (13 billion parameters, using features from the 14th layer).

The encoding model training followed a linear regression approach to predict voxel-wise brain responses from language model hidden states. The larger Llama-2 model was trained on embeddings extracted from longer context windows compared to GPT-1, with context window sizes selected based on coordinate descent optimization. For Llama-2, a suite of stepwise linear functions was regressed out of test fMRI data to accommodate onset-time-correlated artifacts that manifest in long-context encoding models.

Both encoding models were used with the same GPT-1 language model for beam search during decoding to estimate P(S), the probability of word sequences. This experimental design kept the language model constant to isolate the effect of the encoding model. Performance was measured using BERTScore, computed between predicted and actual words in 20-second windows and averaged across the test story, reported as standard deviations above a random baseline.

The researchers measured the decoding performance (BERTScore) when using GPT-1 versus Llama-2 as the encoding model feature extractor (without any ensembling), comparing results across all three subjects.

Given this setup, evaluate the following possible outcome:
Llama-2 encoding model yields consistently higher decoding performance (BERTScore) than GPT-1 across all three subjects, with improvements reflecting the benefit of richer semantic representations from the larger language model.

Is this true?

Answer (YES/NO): YES